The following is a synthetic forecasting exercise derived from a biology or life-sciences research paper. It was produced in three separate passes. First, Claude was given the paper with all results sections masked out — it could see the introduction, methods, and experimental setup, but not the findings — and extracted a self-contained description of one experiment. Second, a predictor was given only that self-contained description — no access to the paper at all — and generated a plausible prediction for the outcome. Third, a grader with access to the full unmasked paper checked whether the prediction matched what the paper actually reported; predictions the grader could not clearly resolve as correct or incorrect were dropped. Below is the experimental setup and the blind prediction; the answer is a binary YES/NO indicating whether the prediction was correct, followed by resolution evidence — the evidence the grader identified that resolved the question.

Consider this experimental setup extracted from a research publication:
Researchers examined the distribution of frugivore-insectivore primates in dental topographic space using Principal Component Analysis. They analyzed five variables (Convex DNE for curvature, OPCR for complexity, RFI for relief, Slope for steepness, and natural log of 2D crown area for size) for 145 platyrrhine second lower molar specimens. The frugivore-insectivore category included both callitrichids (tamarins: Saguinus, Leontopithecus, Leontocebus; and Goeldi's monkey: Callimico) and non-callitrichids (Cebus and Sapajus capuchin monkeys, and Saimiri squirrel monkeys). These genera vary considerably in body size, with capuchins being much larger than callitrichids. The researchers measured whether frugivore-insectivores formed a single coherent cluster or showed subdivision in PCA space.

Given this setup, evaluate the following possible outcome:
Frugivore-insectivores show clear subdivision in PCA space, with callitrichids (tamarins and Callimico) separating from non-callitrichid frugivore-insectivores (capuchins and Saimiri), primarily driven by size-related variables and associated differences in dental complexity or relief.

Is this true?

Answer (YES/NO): NO